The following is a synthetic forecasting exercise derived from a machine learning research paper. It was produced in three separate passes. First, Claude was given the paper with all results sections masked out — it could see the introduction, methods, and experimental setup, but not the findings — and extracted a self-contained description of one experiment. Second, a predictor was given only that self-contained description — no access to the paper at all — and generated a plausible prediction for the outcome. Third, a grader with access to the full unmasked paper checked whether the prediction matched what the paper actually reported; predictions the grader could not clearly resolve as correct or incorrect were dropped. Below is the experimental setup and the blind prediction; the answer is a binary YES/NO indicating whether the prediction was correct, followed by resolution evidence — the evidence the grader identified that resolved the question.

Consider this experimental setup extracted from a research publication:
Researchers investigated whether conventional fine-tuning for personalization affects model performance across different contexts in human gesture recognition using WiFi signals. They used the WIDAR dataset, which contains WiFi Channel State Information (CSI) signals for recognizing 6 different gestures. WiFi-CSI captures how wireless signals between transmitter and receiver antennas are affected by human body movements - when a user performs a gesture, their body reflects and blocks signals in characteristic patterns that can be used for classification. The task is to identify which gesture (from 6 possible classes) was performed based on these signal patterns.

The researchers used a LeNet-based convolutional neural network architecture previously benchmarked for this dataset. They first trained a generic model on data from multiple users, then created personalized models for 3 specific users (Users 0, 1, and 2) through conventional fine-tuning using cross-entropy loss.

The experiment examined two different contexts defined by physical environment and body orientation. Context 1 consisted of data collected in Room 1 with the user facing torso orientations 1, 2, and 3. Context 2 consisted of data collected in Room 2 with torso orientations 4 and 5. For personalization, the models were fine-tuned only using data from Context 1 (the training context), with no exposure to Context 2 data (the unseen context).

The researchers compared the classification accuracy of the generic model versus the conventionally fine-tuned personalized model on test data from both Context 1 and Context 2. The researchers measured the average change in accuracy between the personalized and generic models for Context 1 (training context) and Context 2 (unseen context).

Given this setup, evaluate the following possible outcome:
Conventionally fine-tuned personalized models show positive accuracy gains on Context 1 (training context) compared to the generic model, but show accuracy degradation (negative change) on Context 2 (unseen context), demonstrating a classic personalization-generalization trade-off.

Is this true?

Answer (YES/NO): YES